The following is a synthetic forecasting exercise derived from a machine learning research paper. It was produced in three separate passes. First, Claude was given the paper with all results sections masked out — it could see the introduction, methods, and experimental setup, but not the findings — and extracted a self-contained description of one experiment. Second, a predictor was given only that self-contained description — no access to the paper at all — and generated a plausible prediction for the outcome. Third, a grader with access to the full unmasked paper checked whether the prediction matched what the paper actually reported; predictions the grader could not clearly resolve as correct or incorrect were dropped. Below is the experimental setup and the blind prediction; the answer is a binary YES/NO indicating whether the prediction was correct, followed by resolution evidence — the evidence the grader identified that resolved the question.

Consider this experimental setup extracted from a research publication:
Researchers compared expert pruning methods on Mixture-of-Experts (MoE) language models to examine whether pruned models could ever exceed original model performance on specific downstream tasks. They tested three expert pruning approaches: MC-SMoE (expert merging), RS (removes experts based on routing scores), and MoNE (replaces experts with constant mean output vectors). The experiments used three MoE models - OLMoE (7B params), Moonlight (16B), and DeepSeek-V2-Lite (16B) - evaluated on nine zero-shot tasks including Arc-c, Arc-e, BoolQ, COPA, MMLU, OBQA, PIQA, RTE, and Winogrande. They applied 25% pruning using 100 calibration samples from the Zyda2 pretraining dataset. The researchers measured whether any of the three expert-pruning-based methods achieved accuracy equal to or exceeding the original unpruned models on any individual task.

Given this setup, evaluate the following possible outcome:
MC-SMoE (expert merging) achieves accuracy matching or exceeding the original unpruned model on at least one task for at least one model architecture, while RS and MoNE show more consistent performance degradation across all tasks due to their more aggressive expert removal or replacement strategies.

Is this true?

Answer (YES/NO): NO